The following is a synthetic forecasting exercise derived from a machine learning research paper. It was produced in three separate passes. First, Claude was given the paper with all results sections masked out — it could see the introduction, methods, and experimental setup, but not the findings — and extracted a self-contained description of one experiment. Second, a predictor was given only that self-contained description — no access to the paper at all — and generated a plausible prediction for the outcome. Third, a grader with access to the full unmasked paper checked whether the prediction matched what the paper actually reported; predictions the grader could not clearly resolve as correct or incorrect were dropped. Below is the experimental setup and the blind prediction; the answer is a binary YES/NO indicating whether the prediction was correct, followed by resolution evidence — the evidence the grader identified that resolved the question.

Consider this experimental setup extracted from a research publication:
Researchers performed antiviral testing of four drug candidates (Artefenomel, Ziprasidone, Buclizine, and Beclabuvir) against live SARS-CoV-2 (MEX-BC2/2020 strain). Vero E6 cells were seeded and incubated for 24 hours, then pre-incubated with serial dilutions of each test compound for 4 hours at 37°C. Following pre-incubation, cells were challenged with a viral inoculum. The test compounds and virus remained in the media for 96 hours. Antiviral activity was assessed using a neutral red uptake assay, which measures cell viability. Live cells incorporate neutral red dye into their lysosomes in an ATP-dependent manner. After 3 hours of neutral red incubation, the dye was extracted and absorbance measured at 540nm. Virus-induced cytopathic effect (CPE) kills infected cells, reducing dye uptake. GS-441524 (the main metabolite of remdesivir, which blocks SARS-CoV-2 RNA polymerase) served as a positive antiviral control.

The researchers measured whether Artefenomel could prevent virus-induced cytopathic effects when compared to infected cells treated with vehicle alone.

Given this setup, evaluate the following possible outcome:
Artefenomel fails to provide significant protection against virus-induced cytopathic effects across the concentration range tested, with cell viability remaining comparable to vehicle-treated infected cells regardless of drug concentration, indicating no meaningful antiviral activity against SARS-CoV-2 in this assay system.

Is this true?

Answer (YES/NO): NO